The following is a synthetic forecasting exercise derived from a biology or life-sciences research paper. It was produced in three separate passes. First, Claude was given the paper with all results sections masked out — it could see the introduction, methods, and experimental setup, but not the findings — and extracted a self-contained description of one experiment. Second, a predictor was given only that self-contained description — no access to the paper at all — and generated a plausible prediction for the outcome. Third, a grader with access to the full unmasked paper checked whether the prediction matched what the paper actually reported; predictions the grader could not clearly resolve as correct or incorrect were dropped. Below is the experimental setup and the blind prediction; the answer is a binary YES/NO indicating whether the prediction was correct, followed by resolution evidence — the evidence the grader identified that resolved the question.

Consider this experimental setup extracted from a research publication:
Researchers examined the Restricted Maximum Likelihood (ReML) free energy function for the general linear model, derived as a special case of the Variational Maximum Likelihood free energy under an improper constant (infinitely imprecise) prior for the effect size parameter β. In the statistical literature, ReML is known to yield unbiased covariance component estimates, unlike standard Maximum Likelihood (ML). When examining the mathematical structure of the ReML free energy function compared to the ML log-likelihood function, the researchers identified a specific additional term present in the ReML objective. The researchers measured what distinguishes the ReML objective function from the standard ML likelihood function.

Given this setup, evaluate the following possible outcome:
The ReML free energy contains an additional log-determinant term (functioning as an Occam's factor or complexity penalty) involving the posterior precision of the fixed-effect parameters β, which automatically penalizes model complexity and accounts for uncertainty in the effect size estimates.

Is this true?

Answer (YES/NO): NO